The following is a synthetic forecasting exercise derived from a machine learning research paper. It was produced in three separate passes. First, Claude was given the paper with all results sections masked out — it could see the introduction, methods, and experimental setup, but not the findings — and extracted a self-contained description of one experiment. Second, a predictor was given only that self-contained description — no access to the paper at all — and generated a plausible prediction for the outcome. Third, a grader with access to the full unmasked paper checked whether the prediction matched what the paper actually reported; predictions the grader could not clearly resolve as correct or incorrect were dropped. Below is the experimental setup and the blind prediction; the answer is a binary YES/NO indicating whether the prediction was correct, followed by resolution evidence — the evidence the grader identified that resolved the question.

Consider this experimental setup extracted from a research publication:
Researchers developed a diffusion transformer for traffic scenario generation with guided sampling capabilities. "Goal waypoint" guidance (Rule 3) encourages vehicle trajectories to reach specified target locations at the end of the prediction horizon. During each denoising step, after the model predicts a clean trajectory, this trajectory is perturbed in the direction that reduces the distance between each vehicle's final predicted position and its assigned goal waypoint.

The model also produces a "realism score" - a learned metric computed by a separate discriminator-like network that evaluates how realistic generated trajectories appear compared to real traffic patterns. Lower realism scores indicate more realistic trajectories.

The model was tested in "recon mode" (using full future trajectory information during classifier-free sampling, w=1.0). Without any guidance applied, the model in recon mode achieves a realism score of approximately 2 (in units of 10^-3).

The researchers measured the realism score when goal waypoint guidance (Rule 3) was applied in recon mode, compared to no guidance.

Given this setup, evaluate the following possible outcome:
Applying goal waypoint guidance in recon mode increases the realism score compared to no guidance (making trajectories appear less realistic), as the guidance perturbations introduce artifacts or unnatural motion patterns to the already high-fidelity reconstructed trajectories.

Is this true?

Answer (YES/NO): YES